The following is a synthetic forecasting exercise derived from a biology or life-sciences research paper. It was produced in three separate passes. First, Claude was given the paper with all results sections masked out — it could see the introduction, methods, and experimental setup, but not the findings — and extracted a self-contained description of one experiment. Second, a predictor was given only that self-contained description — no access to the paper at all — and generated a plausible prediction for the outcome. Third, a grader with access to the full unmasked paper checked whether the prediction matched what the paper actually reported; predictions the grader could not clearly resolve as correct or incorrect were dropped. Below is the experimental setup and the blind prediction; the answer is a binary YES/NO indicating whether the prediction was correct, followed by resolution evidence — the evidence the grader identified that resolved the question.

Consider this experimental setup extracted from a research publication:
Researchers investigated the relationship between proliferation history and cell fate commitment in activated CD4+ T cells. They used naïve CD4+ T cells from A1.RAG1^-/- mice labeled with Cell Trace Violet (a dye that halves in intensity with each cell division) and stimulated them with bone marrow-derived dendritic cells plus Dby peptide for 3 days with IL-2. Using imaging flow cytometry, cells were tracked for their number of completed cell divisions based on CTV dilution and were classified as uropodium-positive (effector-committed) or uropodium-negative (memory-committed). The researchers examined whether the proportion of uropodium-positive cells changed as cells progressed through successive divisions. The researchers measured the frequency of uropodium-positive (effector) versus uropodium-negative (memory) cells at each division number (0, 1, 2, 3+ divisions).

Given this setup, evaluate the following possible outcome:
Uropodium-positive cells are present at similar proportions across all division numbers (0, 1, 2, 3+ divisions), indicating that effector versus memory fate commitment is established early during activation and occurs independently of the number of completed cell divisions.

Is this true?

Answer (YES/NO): YES